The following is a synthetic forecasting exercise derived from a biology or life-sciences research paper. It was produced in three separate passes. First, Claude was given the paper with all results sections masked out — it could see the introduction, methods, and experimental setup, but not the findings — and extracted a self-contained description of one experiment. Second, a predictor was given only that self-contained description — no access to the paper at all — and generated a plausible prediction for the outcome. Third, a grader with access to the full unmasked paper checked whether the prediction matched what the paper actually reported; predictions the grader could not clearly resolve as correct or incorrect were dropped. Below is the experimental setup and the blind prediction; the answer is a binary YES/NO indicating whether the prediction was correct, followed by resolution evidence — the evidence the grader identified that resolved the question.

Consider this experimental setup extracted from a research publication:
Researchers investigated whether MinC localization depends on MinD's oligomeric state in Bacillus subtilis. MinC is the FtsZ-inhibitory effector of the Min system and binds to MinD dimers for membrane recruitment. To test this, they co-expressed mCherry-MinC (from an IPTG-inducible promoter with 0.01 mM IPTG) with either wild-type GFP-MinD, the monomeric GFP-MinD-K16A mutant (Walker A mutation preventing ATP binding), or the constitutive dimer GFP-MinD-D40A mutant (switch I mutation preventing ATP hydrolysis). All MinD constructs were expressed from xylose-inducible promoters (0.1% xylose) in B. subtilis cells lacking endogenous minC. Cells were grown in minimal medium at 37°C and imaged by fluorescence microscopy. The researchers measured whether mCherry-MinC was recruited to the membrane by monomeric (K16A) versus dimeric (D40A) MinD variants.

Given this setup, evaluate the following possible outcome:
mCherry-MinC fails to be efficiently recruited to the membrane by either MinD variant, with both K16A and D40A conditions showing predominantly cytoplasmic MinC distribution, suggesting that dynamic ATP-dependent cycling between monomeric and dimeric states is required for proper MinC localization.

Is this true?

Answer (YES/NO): NO